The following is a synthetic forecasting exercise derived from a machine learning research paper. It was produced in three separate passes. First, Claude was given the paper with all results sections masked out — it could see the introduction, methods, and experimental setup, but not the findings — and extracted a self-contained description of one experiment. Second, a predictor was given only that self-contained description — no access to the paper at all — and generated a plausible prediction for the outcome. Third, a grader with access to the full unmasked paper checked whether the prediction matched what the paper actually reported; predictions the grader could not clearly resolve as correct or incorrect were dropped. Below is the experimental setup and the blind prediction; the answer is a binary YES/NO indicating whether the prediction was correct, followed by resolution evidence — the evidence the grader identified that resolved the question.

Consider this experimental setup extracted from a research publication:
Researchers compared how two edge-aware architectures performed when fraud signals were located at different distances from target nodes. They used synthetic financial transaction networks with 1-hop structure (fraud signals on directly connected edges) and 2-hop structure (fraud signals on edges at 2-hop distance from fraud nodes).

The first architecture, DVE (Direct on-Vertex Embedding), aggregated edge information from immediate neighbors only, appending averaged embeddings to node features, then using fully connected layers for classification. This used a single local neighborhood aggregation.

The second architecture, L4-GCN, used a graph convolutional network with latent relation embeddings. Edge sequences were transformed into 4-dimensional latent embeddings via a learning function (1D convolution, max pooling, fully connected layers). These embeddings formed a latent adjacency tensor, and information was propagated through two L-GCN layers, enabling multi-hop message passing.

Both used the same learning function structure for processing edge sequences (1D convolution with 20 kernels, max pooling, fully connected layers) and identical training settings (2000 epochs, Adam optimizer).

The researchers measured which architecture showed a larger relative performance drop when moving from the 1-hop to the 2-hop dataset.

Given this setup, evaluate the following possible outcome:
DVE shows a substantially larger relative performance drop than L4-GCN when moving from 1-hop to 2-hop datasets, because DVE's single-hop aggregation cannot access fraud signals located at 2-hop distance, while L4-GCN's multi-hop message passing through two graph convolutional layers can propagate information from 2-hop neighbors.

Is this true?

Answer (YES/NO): YES